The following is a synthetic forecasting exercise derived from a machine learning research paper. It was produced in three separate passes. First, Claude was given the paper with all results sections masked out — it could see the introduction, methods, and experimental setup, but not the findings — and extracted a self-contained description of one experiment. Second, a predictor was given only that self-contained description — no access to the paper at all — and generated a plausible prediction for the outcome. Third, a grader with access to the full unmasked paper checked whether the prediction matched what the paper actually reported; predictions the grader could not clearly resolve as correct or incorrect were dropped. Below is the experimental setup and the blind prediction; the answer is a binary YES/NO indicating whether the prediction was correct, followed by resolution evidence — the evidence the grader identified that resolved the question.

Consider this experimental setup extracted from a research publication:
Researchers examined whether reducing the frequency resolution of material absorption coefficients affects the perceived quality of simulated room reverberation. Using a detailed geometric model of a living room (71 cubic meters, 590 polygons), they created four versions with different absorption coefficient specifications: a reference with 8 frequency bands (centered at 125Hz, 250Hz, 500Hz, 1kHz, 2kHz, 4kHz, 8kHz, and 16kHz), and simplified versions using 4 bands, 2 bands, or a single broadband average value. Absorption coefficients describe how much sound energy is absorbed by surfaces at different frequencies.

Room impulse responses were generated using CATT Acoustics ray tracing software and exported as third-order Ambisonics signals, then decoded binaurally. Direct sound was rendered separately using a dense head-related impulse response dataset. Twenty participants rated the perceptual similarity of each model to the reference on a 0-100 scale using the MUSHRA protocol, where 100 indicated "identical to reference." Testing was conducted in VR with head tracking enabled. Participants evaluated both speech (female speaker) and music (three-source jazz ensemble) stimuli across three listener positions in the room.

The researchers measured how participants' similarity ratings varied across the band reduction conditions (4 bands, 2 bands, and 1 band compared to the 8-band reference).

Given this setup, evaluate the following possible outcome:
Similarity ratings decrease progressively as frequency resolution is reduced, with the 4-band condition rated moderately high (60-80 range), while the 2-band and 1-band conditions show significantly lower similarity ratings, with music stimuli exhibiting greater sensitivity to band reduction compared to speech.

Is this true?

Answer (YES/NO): NO